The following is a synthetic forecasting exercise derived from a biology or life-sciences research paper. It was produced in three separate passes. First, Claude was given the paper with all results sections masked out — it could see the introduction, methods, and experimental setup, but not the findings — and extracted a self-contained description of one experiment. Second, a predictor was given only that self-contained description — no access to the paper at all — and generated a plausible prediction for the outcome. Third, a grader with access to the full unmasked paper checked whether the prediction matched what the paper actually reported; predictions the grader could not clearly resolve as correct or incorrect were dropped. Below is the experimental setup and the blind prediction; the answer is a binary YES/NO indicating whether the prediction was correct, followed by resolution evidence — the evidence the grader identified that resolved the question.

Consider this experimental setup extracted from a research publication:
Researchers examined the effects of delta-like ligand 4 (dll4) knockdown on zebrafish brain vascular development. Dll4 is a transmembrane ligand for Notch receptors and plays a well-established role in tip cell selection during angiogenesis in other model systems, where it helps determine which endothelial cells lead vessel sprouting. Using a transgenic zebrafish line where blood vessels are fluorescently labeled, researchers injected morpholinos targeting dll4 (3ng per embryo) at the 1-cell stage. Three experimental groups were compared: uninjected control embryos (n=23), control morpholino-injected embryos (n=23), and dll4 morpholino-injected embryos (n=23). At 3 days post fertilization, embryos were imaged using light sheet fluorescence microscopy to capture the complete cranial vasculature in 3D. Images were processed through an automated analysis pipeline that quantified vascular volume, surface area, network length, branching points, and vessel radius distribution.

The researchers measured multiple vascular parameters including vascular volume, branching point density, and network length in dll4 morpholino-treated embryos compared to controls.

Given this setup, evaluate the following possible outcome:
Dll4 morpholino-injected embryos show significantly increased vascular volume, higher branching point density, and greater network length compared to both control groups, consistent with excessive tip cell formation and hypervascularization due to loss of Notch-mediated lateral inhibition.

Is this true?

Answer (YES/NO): NO